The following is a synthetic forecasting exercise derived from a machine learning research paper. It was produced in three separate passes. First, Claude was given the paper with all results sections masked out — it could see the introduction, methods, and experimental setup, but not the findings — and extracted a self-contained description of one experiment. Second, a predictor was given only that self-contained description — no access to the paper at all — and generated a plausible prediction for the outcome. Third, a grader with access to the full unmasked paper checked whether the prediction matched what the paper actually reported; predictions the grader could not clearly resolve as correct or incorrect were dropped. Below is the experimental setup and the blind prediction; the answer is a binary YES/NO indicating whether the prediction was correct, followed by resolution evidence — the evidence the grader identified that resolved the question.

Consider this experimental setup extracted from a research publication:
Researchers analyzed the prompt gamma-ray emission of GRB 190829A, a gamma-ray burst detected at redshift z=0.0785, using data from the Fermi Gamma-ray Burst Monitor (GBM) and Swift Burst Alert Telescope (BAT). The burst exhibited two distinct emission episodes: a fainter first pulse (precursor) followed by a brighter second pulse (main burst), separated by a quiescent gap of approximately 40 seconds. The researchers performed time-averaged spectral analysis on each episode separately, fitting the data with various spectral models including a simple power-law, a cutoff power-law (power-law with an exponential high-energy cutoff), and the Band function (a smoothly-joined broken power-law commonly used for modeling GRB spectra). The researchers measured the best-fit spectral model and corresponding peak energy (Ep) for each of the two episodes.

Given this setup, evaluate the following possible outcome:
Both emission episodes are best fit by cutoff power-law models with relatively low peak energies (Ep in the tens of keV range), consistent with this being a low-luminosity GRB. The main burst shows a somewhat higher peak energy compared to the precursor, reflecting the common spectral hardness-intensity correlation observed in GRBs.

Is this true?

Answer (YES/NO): NO